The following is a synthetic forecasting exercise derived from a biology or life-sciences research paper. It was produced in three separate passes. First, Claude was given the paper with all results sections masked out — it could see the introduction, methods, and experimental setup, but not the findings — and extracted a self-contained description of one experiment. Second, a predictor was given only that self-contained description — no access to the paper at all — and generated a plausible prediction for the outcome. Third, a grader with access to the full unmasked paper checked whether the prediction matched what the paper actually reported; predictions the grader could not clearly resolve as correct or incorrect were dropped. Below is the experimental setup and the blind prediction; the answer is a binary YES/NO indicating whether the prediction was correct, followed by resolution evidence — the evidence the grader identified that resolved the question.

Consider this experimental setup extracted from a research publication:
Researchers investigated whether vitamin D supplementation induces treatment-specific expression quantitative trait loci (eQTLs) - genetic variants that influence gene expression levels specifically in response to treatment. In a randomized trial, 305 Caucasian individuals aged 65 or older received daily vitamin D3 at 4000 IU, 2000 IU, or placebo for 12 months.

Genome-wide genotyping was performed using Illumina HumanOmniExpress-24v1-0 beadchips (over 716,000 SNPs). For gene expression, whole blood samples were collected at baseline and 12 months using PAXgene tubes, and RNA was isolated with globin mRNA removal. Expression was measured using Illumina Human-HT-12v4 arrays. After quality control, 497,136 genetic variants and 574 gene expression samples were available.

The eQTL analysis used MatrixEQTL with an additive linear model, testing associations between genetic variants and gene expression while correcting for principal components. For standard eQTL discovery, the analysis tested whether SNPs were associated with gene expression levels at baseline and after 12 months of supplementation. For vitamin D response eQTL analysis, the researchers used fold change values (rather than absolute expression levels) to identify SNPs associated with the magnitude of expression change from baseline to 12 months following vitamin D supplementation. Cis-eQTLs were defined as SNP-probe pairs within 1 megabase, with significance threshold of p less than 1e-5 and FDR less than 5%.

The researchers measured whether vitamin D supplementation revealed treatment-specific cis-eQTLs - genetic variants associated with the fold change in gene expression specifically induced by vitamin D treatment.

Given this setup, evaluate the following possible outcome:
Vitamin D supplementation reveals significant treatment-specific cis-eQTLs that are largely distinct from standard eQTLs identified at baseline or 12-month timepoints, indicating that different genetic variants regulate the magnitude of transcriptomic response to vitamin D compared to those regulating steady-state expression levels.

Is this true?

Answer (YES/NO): NO